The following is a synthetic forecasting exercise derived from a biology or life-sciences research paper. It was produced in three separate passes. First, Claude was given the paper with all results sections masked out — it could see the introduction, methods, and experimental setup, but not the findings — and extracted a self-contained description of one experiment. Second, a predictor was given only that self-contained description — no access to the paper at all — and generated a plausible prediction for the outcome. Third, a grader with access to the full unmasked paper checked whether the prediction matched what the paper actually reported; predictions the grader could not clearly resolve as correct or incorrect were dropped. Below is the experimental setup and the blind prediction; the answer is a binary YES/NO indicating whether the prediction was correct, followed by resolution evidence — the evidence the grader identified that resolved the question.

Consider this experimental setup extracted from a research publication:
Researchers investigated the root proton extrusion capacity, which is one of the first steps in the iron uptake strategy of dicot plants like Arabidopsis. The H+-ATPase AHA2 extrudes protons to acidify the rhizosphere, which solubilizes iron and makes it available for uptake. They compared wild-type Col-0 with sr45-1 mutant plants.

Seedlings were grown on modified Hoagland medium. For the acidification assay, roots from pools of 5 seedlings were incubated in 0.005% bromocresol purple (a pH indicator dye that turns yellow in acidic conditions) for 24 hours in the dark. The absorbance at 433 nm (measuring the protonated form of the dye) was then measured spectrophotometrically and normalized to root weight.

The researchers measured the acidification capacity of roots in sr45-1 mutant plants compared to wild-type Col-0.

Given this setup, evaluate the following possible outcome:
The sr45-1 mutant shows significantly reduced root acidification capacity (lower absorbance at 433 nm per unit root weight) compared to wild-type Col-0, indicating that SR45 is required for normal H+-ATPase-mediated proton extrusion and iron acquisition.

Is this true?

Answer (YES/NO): NO